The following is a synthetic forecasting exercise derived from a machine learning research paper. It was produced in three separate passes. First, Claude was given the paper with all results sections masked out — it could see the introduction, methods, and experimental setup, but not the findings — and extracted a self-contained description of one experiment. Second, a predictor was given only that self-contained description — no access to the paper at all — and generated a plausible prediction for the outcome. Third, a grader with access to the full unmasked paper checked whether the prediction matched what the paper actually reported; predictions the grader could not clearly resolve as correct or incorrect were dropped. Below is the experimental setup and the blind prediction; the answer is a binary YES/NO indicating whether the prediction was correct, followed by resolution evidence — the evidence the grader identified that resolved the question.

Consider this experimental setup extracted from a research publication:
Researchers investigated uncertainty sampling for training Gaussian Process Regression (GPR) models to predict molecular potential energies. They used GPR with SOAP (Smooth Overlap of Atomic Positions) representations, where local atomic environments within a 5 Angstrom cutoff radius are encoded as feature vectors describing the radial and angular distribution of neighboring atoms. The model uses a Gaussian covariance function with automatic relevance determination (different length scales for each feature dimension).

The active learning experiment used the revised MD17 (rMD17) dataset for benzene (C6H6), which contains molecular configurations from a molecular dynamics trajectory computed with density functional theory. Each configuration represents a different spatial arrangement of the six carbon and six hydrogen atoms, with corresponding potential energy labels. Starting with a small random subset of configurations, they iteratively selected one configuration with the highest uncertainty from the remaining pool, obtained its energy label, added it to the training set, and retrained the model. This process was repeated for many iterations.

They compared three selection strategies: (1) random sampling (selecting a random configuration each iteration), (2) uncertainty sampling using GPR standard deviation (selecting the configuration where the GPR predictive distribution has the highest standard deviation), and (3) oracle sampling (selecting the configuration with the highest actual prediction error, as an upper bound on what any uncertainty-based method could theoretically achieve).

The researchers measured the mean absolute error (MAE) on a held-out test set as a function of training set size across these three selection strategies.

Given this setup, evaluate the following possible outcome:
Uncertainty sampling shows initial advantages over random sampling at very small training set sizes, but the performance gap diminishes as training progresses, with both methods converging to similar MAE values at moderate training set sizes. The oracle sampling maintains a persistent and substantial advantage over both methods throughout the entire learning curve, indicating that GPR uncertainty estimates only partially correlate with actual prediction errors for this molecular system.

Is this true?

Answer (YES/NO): NO